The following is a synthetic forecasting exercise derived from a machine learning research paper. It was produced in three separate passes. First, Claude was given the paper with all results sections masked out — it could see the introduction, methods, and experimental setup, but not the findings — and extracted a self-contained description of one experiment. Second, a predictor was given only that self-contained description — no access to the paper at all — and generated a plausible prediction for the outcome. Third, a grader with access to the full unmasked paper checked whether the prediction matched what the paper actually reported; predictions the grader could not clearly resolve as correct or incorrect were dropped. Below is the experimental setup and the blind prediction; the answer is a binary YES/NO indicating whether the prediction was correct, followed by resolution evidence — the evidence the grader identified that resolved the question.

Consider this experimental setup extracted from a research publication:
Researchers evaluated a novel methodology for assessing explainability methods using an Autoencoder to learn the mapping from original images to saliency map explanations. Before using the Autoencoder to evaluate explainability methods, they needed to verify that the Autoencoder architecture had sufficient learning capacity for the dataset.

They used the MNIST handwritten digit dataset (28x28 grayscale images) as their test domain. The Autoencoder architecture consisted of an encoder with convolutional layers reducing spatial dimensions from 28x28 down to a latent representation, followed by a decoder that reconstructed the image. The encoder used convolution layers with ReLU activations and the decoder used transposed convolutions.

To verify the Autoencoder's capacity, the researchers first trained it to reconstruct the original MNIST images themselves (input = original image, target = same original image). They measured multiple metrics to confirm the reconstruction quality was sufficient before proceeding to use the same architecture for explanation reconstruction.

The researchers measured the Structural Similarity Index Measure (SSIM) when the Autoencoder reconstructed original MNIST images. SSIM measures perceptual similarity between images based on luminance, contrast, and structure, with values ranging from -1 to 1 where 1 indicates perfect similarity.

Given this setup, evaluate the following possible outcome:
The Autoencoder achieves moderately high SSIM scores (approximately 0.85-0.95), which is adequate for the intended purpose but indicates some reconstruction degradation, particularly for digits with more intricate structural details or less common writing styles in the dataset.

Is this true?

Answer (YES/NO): NO